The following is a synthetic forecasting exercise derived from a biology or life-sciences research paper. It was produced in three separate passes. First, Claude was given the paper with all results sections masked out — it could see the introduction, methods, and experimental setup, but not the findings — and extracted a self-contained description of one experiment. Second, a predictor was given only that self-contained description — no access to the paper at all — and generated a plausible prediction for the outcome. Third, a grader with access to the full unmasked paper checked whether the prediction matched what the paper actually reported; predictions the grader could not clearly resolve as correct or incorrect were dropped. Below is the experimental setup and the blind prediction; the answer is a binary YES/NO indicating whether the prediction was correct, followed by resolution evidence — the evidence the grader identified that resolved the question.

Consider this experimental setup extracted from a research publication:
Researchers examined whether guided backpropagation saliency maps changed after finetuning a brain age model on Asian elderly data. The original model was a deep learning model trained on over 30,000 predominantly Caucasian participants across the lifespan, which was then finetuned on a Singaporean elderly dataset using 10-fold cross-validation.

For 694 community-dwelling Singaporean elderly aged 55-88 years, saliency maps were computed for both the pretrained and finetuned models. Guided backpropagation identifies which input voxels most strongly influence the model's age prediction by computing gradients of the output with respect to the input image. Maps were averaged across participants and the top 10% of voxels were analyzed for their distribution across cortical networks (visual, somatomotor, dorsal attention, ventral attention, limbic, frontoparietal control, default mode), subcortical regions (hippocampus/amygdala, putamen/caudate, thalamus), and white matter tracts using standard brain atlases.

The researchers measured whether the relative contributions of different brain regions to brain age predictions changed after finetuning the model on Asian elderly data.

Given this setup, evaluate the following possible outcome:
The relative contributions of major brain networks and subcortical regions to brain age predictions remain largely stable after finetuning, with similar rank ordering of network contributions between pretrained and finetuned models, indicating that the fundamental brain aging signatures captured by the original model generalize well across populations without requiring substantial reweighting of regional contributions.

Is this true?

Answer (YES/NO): YES